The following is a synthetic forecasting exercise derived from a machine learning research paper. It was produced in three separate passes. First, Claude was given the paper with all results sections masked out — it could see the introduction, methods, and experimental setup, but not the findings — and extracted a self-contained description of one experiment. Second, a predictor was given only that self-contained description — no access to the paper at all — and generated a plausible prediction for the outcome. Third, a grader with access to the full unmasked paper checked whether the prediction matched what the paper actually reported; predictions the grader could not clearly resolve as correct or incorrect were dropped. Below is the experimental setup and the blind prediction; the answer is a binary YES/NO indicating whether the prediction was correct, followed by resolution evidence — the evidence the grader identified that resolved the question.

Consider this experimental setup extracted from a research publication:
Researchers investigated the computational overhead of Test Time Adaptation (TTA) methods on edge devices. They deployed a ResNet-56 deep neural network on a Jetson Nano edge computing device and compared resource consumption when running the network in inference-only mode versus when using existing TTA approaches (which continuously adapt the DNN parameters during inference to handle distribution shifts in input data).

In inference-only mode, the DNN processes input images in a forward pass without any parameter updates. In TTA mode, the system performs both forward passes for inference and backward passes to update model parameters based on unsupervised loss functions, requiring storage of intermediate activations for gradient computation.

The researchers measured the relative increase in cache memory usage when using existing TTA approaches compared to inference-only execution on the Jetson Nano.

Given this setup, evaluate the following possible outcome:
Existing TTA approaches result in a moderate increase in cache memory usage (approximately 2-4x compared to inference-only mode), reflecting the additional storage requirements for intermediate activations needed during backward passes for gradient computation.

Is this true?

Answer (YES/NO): NO